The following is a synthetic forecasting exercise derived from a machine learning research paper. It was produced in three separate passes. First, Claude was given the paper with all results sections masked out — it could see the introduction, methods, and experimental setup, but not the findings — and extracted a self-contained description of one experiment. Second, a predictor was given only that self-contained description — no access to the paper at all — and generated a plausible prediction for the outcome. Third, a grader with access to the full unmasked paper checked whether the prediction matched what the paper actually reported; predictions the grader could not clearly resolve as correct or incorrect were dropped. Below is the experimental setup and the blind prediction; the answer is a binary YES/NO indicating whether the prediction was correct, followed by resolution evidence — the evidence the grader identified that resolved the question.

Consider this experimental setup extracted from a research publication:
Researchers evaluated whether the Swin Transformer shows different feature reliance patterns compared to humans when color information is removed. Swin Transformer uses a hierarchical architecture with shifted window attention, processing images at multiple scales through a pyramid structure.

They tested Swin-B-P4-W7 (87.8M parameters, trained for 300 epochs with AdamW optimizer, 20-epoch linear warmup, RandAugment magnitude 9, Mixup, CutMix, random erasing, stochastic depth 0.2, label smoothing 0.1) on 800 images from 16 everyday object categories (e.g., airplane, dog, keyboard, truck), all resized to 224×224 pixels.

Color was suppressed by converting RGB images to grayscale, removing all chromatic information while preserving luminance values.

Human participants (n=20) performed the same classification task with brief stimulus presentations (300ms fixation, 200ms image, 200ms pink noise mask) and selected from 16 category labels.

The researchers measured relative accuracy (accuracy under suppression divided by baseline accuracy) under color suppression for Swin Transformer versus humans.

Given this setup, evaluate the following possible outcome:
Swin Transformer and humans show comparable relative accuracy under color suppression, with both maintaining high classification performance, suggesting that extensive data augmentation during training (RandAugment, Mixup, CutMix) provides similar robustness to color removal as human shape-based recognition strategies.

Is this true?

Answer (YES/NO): NO